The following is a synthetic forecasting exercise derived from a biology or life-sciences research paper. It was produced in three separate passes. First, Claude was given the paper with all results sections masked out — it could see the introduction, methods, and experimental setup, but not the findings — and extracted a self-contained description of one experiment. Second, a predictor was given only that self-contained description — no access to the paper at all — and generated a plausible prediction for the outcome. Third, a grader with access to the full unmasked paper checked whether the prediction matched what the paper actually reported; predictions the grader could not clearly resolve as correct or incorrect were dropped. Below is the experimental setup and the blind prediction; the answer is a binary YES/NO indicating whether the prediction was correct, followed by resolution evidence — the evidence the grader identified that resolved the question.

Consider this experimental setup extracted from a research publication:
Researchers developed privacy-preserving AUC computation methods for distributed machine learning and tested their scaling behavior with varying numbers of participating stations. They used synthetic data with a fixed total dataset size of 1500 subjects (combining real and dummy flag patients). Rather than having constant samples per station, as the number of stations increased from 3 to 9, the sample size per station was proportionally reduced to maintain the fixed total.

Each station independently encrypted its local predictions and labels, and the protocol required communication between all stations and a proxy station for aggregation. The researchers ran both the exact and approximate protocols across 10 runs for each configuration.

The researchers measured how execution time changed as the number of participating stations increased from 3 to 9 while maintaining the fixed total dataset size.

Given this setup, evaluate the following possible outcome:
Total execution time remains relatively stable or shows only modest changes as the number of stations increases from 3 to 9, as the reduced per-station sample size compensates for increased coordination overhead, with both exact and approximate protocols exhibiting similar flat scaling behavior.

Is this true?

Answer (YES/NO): NO